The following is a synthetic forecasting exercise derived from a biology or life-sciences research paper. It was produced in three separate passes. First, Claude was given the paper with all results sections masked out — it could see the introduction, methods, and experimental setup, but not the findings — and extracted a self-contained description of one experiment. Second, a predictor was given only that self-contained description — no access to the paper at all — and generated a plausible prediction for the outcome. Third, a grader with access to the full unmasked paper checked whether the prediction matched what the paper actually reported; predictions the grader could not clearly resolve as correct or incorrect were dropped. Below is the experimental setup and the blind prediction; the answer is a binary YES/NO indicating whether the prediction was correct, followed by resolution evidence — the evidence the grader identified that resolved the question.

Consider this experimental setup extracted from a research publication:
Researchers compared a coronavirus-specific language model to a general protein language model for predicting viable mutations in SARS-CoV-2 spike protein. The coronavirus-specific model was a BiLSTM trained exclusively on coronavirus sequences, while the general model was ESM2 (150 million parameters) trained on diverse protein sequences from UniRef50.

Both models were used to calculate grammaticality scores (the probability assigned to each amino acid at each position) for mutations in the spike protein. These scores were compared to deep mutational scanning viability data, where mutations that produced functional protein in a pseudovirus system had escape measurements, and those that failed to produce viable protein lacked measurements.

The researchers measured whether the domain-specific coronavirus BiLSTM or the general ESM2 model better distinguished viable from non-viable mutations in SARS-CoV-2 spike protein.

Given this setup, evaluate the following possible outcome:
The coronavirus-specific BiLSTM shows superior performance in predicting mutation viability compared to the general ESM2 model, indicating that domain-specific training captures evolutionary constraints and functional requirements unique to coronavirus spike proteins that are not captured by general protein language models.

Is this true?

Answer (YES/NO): YES